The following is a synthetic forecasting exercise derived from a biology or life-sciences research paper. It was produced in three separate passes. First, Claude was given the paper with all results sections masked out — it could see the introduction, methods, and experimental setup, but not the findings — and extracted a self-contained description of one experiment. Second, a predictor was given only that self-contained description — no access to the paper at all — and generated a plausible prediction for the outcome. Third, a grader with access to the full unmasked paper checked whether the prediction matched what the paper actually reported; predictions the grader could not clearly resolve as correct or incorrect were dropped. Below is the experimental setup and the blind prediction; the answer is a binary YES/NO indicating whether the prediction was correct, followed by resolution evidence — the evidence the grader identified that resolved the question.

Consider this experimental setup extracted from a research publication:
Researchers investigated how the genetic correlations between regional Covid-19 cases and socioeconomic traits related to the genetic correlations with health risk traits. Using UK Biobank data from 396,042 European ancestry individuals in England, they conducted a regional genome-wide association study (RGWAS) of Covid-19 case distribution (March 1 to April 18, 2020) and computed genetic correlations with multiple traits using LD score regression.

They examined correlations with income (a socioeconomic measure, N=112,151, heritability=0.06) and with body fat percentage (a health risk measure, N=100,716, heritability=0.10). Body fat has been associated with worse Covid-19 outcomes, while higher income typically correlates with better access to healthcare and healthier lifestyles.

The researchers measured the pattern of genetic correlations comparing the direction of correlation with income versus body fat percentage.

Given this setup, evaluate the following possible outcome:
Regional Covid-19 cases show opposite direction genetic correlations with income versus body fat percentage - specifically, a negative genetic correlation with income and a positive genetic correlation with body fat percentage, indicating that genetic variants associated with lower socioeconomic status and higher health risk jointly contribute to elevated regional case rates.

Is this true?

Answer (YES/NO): NO